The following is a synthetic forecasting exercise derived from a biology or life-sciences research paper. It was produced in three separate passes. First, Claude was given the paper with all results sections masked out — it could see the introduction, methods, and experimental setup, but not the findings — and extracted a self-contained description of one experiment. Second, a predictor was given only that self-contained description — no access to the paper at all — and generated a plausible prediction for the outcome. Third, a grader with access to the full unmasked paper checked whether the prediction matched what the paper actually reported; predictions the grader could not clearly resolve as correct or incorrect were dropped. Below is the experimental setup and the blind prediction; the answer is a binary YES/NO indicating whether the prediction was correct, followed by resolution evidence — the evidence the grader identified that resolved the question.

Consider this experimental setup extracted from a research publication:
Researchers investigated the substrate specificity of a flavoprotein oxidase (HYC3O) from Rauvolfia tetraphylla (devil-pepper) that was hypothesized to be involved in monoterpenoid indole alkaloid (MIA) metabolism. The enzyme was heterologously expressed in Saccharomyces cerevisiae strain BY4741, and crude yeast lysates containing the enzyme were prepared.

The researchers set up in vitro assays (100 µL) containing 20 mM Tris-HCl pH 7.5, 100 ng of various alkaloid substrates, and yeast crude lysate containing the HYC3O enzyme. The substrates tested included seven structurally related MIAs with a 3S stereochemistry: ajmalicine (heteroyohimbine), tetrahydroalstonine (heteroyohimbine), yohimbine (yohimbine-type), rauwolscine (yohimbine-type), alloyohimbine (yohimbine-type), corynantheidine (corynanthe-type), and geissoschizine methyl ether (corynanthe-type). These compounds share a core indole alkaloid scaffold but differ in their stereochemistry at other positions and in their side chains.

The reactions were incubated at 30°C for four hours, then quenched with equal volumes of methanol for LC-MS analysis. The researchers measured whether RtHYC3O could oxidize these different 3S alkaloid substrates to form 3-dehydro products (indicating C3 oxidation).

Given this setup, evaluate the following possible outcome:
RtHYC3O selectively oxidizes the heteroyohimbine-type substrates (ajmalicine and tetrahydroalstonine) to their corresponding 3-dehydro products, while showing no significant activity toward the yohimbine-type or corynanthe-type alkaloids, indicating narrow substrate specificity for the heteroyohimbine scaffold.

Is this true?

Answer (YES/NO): NO